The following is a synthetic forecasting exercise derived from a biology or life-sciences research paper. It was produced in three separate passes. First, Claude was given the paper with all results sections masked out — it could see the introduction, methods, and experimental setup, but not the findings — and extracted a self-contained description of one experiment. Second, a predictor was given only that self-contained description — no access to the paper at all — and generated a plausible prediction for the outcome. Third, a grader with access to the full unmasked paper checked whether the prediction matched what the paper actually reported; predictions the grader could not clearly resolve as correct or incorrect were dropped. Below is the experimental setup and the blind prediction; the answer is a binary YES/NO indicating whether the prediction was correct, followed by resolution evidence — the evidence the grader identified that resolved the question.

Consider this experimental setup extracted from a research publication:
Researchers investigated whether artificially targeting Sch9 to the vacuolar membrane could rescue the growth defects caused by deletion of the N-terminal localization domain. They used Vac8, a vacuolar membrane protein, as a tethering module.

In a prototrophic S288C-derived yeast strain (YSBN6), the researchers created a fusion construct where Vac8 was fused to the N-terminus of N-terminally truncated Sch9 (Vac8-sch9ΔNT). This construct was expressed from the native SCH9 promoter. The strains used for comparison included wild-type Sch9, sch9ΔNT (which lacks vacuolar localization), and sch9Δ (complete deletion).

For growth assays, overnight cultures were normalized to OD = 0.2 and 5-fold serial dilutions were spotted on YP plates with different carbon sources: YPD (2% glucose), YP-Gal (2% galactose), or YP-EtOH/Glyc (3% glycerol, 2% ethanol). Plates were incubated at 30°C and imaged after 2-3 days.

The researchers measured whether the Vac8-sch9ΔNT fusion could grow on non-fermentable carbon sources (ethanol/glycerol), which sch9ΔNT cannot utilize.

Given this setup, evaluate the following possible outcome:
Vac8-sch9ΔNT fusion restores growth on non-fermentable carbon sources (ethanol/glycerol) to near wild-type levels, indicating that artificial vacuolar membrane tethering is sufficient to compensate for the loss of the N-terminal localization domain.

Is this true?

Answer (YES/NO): YES